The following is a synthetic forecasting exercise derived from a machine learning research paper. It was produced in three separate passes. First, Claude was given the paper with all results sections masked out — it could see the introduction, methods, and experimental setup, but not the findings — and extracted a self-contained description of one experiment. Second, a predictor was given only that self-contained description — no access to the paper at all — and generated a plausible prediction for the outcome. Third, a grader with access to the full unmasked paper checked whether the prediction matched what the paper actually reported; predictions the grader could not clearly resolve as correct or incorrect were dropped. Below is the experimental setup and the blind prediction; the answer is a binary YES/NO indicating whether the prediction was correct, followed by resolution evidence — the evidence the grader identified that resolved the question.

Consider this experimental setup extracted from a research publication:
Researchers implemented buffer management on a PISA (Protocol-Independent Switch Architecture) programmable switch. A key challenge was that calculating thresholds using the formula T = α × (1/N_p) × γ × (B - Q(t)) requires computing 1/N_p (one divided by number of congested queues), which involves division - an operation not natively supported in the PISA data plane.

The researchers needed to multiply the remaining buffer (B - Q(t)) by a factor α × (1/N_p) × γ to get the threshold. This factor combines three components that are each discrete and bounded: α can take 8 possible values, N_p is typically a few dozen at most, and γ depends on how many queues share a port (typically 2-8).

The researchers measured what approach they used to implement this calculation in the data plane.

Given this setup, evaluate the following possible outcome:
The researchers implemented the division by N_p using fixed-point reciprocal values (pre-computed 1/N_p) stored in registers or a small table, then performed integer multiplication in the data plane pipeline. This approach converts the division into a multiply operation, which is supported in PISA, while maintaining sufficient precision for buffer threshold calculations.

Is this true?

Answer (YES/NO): NO